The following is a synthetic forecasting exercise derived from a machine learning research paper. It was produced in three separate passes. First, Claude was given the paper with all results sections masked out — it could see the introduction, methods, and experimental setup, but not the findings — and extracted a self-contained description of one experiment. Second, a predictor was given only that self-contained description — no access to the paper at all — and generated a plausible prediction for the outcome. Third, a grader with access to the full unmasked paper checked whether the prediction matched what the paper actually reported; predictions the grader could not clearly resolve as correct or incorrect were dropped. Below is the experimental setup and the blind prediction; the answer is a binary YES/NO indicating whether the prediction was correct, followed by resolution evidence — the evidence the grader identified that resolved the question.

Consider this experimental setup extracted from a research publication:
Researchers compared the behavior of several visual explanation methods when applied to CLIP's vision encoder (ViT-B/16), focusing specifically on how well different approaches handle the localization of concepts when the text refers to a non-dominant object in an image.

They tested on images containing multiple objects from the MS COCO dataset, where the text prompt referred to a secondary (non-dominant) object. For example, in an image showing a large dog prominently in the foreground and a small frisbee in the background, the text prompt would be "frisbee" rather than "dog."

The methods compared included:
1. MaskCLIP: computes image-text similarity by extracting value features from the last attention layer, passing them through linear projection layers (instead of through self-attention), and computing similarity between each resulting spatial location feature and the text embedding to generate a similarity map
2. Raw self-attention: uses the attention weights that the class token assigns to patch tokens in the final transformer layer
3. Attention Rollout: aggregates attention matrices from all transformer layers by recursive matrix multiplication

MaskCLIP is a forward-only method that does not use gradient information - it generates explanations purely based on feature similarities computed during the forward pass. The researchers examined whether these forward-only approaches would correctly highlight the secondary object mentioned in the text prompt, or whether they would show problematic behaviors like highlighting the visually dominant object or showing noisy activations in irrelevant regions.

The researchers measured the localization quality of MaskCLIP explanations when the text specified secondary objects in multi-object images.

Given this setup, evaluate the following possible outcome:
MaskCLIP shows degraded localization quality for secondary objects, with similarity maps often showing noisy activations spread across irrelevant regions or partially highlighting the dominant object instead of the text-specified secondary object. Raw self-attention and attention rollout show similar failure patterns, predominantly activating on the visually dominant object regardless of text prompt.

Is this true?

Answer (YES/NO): NO